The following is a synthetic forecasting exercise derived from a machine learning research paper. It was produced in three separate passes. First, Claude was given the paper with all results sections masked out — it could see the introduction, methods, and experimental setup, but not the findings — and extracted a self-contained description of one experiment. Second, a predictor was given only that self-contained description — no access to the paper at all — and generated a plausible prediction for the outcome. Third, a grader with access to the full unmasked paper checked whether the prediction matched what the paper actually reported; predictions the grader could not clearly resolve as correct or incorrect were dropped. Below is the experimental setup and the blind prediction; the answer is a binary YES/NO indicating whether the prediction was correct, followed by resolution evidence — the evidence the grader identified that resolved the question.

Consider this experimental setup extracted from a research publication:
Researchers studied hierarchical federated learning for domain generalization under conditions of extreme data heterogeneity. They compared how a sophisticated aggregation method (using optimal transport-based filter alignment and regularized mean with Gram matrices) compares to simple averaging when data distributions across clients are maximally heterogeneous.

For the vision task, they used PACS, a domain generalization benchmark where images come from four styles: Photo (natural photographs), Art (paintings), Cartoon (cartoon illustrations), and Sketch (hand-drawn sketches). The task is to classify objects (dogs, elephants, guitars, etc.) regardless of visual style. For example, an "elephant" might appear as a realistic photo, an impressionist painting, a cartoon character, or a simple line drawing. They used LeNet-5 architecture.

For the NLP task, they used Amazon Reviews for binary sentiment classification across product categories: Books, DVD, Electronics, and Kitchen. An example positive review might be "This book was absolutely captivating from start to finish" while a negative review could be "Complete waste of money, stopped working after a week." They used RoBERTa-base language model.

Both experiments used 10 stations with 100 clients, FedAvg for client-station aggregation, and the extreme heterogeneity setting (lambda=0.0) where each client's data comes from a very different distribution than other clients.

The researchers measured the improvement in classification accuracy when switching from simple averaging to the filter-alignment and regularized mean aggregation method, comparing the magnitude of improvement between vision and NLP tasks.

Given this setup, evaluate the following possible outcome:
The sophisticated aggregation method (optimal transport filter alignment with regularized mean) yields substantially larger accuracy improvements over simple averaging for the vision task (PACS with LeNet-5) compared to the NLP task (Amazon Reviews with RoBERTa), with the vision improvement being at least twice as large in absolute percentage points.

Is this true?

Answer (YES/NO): NO